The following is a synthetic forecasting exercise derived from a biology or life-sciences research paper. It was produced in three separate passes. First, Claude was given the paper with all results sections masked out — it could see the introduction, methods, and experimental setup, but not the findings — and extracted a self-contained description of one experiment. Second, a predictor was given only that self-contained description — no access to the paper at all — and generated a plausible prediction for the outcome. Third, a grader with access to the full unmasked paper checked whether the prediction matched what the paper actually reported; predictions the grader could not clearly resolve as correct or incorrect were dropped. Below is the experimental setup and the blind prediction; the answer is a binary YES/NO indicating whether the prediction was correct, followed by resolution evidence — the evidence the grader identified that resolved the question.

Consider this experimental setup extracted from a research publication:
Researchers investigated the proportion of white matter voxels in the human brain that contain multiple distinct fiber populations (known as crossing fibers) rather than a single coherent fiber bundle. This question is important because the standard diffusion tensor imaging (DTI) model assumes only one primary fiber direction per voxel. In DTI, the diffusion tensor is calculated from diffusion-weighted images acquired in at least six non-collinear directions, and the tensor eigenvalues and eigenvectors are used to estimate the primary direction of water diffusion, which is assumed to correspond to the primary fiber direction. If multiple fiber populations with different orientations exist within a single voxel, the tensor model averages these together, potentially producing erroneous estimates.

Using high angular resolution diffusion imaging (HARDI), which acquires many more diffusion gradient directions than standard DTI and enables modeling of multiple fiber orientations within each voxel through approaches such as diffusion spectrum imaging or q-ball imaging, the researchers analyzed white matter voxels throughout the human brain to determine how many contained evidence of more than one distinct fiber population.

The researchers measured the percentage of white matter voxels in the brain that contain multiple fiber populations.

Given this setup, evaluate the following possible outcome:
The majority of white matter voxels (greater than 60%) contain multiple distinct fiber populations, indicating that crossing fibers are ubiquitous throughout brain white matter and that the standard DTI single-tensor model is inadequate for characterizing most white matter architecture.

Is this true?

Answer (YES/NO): YES